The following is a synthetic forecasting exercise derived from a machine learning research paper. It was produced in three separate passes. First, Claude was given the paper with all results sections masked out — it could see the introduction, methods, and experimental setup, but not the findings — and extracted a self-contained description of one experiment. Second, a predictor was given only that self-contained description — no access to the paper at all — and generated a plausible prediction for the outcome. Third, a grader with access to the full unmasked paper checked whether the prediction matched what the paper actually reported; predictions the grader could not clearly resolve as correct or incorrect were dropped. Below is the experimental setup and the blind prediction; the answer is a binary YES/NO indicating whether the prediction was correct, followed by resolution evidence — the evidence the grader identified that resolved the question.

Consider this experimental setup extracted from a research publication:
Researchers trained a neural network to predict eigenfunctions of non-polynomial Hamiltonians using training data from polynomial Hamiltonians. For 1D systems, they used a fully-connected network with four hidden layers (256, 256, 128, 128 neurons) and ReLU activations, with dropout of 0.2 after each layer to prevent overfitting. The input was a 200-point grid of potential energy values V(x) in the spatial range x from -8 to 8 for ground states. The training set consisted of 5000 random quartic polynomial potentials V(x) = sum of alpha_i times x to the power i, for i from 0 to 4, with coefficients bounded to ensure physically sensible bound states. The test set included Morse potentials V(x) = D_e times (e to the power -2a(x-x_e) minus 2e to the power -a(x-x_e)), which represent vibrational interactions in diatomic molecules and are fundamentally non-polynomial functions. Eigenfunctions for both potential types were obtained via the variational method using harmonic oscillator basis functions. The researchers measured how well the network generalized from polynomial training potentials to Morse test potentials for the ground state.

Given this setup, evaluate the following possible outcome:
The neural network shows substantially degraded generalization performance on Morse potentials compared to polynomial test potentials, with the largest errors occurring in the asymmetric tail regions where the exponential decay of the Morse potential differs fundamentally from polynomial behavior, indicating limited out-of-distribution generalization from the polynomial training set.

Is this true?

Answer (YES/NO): NO